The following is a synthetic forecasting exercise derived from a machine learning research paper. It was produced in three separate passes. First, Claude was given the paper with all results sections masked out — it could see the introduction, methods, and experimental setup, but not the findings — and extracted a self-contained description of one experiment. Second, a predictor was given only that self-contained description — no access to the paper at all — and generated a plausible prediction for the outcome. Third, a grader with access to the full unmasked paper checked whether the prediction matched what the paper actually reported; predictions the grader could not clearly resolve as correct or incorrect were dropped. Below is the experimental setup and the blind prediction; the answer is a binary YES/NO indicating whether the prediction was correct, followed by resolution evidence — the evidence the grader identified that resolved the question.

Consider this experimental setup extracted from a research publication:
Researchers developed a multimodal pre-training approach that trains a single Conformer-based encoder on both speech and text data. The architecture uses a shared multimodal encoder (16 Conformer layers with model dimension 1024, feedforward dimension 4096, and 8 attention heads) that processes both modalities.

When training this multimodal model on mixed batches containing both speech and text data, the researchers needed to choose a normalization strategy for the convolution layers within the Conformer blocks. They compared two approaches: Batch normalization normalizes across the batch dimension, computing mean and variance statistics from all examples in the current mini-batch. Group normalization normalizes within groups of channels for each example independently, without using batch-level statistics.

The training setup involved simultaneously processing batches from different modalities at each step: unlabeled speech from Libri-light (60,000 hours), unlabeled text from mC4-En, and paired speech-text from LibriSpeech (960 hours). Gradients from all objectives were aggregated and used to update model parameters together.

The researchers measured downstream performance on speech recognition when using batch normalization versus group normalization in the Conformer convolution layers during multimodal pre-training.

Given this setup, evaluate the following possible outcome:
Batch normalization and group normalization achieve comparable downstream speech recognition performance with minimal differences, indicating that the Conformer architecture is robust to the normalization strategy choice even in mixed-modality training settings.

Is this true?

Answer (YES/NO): NO